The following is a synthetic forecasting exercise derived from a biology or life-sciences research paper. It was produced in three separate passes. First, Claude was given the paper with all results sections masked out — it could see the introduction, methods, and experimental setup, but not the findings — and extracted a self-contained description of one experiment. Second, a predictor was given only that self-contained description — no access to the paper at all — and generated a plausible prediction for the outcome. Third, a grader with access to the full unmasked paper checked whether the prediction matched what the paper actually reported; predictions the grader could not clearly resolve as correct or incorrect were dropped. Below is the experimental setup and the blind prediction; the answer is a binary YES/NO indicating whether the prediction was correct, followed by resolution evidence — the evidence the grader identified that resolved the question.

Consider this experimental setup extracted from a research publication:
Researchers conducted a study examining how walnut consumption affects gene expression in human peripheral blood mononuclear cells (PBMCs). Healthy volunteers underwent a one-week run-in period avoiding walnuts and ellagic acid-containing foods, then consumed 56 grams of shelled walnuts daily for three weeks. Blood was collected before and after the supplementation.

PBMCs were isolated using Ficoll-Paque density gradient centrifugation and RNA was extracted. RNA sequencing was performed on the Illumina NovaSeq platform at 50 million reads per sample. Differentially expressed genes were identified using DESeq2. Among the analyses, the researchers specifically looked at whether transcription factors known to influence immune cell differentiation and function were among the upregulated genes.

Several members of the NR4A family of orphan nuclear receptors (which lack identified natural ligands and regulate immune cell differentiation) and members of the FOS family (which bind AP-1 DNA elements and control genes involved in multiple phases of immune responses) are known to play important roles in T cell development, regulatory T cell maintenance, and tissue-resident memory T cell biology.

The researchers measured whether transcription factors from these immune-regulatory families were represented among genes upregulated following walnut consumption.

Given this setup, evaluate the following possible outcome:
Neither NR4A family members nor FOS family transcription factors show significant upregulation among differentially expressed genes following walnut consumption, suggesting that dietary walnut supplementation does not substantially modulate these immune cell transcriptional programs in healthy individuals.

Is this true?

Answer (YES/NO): NO